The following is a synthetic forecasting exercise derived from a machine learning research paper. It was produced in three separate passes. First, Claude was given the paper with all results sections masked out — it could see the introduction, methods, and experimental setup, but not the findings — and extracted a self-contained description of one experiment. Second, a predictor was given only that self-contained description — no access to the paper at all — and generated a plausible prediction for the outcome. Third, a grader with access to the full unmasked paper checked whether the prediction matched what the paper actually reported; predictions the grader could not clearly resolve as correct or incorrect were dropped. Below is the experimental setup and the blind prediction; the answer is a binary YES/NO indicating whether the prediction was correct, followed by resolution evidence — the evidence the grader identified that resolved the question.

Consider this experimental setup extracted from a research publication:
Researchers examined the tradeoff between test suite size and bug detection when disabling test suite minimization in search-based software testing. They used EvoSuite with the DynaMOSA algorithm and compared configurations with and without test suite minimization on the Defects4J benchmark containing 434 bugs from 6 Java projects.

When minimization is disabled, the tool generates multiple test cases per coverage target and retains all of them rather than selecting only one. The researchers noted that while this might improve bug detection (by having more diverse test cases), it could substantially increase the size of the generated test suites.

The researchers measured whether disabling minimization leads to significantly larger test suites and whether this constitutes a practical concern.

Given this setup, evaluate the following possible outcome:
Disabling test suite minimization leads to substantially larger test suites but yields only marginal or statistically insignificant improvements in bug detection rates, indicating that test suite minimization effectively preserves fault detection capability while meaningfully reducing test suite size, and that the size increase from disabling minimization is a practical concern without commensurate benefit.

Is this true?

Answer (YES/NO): NO